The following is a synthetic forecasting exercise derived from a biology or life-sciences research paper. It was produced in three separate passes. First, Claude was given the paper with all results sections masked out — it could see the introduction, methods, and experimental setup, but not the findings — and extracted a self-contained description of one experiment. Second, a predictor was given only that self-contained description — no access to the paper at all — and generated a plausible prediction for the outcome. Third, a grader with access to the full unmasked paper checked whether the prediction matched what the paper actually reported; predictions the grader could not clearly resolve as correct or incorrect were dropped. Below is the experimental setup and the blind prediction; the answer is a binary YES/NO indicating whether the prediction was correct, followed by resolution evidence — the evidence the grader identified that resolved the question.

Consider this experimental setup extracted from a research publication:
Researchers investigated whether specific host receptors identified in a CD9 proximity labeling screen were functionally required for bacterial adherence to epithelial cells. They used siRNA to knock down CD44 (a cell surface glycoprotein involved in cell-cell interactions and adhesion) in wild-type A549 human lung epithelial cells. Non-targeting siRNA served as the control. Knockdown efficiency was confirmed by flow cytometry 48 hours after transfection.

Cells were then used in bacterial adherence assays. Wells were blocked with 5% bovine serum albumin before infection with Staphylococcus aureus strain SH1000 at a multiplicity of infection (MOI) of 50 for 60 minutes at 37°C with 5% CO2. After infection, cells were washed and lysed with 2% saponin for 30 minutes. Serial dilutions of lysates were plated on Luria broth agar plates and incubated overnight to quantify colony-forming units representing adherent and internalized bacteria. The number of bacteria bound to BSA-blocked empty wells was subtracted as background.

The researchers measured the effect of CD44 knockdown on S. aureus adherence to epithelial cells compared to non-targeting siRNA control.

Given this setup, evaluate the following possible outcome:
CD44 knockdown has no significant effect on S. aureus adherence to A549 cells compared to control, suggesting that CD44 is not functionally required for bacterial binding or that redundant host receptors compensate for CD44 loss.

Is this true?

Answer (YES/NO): NO